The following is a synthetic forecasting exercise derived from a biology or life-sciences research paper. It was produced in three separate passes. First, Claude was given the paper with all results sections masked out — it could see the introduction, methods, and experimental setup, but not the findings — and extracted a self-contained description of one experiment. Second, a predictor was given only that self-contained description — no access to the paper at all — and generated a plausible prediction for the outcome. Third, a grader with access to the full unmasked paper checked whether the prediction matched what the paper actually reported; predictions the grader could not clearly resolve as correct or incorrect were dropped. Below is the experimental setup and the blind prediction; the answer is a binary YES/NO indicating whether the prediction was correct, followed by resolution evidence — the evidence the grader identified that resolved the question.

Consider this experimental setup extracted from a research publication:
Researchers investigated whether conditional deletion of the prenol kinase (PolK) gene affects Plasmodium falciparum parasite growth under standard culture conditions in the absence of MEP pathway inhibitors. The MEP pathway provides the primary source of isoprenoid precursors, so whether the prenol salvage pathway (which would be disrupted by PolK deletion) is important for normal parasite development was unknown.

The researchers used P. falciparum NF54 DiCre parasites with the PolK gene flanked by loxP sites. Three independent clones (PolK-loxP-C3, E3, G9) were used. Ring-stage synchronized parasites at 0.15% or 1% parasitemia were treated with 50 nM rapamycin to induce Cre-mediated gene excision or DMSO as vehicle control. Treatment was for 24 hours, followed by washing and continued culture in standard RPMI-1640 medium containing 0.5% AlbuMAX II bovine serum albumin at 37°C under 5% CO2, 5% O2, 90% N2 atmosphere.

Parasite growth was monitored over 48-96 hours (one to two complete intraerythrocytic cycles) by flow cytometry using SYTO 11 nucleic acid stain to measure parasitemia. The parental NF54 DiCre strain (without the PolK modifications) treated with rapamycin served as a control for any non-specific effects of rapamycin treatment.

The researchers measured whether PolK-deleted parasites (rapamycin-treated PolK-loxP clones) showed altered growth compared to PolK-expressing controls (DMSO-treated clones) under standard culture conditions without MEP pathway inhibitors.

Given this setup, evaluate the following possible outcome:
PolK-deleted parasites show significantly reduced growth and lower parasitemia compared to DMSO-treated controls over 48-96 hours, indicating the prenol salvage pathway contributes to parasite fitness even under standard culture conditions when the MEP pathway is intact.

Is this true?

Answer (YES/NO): NO